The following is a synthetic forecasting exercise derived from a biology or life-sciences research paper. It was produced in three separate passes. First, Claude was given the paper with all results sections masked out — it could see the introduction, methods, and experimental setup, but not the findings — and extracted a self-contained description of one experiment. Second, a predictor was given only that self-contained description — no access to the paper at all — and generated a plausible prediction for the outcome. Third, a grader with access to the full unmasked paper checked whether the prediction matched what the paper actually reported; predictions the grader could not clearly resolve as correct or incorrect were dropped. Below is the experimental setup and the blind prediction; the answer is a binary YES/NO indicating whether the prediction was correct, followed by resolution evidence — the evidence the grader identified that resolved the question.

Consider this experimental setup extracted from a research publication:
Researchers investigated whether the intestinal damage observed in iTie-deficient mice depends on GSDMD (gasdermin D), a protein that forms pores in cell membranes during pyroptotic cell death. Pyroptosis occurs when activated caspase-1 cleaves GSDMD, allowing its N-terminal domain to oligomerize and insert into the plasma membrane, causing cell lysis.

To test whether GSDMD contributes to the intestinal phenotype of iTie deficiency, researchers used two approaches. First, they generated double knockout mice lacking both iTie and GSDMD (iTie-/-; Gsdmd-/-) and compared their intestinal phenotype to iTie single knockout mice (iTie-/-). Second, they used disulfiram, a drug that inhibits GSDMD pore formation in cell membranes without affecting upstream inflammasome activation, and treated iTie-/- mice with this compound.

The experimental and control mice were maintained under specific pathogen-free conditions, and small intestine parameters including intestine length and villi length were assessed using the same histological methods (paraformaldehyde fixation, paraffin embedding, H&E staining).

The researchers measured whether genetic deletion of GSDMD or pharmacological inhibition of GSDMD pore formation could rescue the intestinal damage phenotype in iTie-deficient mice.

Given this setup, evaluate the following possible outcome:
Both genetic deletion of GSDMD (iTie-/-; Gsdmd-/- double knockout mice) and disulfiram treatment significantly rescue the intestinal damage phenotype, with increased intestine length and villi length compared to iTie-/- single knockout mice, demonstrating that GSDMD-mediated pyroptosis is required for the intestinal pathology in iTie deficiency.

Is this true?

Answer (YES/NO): YES